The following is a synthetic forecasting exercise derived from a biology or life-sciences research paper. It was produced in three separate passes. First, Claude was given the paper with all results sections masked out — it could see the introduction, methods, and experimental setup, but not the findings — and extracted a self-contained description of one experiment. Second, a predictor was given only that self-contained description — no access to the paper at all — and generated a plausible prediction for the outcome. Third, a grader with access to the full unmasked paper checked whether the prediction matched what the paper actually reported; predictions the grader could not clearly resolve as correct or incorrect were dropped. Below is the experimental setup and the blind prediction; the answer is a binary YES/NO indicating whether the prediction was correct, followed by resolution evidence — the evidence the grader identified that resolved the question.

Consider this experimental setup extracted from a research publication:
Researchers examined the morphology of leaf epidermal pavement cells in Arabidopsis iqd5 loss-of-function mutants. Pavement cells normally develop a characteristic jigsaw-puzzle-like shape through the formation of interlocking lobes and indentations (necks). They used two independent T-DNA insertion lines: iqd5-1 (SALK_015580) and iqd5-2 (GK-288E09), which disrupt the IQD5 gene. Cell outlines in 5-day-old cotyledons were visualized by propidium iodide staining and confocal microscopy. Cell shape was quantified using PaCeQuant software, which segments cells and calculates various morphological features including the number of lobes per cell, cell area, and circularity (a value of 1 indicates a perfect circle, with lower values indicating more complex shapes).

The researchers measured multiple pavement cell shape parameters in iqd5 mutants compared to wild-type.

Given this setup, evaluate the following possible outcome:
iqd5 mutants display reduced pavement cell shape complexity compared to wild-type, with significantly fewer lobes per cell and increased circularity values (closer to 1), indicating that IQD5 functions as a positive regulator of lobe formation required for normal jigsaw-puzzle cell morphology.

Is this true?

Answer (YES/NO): YES